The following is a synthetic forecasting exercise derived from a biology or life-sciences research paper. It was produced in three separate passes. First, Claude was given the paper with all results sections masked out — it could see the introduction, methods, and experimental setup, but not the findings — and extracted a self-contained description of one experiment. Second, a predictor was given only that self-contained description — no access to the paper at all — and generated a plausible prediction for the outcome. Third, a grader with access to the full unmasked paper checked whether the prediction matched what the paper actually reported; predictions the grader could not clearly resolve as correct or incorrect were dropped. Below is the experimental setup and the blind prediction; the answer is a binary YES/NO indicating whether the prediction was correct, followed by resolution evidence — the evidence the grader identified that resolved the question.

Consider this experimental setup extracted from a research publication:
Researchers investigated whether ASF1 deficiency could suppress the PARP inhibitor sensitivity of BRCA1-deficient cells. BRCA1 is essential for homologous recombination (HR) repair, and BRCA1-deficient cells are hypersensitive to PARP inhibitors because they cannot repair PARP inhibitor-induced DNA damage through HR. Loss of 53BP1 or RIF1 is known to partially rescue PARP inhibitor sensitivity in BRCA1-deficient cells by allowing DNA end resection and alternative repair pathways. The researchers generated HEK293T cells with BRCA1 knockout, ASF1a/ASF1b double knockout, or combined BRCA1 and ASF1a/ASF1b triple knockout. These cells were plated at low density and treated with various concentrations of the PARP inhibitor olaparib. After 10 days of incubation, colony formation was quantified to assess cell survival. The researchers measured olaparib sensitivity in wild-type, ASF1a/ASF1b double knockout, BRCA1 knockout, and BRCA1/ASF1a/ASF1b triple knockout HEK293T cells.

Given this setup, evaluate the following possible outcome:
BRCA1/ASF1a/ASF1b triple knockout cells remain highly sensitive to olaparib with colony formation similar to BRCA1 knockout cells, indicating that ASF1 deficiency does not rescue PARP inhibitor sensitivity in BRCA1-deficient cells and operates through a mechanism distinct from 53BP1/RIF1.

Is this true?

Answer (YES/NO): NO